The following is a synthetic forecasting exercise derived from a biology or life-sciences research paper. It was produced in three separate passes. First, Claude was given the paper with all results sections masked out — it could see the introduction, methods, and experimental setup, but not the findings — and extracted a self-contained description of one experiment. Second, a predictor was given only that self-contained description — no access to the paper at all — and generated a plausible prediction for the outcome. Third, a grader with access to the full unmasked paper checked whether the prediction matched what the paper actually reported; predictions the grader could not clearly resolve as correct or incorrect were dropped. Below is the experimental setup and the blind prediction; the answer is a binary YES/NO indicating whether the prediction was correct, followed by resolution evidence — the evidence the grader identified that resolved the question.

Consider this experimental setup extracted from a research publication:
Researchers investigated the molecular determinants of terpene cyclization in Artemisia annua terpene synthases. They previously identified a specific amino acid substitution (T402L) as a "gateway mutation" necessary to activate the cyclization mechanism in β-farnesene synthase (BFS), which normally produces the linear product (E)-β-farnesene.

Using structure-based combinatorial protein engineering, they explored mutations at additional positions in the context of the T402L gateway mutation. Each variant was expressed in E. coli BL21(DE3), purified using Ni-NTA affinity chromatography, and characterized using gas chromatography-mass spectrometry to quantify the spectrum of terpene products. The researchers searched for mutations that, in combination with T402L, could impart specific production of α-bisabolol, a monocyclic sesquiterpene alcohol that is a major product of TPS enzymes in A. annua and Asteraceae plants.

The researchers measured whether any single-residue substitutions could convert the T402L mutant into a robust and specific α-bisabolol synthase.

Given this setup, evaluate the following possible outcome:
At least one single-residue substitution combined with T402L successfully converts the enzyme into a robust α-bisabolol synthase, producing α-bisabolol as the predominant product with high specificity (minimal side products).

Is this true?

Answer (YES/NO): YES